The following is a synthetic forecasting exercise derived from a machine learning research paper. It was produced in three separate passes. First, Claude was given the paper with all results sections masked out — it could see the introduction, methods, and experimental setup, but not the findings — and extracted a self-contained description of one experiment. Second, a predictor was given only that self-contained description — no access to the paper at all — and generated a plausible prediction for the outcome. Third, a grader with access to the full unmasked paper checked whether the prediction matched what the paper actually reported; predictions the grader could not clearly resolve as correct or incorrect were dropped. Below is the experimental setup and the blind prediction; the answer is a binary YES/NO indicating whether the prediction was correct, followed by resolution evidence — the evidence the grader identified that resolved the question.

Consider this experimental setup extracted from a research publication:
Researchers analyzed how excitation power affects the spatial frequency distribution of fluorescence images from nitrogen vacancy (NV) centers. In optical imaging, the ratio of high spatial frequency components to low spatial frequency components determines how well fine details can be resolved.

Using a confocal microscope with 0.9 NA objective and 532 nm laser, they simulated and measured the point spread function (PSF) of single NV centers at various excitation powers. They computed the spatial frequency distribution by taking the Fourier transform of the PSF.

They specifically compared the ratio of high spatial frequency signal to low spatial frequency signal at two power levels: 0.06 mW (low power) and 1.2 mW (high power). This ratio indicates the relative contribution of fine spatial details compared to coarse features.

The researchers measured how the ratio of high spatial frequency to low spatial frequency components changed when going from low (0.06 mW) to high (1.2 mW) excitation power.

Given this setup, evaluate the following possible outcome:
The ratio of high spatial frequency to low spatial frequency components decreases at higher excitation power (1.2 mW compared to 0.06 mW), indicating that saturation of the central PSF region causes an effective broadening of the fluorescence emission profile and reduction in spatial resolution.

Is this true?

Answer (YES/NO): NO